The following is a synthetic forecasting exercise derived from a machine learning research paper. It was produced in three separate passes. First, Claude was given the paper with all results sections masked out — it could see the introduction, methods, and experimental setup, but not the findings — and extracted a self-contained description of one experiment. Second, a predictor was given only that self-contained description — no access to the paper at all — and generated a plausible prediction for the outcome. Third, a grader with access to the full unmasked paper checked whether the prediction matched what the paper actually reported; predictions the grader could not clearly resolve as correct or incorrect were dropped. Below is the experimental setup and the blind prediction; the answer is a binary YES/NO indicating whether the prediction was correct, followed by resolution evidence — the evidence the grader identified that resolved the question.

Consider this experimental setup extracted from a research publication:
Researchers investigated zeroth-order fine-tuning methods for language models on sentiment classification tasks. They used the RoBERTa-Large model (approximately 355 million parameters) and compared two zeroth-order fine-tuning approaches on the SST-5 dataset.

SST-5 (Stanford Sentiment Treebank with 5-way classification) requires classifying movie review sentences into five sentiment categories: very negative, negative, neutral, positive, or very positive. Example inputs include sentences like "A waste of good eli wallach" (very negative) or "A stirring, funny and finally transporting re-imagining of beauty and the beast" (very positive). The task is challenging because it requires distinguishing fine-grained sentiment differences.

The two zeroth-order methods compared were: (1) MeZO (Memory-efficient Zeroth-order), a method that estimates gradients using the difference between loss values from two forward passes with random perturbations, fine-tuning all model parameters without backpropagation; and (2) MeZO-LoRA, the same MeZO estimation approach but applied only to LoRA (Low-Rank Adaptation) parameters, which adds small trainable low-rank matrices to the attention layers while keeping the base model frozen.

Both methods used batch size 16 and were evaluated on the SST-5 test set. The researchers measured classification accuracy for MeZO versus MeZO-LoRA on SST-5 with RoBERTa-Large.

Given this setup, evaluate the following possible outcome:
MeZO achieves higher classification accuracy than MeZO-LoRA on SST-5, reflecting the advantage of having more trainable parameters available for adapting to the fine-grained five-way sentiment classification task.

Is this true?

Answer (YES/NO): NO